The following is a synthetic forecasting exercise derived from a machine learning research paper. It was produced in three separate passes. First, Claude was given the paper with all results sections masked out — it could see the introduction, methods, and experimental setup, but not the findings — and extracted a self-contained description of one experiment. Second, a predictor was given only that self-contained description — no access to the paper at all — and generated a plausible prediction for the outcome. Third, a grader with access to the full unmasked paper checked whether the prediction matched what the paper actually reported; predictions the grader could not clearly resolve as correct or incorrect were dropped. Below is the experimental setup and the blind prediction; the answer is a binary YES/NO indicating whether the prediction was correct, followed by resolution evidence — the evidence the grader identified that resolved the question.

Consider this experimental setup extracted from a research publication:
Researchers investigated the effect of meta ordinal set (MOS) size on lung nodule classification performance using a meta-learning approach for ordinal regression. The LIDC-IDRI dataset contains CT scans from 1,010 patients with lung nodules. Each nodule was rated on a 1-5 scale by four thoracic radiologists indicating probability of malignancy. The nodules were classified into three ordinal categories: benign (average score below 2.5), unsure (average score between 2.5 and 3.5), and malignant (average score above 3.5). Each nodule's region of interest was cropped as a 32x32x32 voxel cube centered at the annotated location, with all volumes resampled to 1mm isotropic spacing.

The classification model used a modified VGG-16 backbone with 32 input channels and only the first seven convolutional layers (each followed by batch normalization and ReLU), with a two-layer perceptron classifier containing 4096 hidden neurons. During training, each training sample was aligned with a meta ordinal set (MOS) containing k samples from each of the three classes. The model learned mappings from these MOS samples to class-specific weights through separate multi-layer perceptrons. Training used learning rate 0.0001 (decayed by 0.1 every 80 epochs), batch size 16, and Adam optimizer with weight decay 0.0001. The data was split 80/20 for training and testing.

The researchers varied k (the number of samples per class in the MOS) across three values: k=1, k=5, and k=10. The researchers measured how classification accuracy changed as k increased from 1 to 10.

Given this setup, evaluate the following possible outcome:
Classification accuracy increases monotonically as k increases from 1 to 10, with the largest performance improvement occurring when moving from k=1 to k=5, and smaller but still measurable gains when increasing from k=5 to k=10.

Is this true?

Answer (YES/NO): YES